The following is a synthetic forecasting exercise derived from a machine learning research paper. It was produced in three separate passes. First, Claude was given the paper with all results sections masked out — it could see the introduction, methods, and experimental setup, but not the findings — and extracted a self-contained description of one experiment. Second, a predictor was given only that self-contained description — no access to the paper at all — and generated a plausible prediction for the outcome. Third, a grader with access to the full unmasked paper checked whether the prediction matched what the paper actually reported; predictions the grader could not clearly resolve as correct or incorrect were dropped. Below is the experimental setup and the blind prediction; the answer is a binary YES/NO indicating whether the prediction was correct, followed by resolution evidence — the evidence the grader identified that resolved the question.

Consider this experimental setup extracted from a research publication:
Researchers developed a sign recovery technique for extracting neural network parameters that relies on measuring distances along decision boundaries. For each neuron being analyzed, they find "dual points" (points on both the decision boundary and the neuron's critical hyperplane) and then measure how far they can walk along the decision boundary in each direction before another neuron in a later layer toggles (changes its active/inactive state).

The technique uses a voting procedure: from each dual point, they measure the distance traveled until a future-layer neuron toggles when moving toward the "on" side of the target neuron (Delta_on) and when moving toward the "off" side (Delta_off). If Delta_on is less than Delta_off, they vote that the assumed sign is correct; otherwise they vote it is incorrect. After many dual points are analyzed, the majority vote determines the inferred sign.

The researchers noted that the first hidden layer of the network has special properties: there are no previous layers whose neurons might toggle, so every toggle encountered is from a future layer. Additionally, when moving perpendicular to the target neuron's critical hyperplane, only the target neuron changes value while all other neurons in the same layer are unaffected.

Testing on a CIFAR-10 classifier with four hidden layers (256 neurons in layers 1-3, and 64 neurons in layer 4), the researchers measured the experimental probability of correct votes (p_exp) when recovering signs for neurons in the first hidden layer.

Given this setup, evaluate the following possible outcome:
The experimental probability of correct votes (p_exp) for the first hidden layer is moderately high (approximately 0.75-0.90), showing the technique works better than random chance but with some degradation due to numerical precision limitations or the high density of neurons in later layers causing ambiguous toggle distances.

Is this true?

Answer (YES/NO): NO